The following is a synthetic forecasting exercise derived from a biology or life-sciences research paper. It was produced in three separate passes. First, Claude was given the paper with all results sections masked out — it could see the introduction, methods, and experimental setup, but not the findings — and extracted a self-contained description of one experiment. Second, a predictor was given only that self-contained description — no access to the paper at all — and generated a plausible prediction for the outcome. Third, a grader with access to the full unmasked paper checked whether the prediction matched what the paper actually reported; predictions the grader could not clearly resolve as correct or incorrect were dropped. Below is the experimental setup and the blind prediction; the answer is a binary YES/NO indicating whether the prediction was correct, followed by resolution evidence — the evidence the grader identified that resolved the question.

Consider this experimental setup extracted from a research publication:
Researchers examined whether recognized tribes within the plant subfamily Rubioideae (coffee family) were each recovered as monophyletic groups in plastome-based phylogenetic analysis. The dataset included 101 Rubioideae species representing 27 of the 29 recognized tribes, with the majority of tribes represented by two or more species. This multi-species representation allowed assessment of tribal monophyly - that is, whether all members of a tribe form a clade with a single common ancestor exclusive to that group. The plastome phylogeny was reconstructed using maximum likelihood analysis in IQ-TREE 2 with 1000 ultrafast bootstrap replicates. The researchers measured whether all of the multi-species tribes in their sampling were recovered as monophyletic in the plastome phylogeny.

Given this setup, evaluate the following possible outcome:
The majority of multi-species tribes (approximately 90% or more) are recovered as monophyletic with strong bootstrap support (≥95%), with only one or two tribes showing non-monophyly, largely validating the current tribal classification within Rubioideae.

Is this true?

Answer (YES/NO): NO